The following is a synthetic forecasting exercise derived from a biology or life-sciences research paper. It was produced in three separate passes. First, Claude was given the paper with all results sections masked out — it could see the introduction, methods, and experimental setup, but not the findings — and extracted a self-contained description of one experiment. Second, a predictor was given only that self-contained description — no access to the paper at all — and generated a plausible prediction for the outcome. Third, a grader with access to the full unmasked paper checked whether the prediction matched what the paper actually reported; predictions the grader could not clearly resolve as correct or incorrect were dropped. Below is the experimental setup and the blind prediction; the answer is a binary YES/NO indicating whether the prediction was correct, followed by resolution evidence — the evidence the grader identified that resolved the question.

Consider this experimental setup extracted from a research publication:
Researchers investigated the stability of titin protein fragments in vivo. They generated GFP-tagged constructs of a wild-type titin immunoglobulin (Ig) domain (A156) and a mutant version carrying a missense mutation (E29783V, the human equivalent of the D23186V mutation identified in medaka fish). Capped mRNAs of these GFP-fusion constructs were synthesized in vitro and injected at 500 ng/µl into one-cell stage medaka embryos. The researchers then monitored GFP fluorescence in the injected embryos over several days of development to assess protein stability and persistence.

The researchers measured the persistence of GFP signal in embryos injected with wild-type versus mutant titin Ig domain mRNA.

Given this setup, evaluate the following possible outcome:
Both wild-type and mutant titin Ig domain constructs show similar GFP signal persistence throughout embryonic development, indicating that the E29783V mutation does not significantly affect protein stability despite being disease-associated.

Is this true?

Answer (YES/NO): NO